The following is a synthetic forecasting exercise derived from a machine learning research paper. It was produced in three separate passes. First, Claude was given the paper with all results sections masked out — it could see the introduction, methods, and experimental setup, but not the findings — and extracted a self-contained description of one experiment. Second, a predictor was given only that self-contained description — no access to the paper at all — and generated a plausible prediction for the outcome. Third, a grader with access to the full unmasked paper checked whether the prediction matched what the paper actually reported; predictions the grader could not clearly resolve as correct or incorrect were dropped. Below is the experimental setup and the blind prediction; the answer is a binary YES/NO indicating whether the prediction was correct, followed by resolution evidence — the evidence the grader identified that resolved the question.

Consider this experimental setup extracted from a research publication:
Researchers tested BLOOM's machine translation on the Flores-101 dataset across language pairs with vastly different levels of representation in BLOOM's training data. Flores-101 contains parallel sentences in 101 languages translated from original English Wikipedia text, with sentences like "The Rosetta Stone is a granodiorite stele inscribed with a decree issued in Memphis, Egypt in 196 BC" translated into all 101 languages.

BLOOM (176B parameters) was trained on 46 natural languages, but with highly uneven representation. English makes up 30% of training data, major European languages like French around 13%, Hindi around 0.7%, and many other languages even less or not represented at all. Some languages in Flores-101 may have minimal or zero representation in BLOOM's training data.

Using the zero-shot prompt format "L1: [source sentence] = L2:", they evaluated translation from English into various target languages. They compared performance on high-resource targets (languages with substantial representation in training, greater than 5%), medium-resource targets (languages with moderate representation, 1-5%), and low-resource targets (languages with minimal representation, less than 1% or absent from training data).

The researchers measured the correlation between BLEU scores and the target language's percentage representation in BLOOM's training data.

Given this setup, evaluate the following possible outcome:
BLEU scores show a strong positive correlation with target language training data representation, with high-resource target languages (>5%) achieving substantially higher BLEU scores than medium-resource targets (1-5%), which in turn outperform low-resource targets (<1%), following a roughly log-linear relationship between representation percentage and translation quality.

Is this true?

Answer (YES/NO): NO